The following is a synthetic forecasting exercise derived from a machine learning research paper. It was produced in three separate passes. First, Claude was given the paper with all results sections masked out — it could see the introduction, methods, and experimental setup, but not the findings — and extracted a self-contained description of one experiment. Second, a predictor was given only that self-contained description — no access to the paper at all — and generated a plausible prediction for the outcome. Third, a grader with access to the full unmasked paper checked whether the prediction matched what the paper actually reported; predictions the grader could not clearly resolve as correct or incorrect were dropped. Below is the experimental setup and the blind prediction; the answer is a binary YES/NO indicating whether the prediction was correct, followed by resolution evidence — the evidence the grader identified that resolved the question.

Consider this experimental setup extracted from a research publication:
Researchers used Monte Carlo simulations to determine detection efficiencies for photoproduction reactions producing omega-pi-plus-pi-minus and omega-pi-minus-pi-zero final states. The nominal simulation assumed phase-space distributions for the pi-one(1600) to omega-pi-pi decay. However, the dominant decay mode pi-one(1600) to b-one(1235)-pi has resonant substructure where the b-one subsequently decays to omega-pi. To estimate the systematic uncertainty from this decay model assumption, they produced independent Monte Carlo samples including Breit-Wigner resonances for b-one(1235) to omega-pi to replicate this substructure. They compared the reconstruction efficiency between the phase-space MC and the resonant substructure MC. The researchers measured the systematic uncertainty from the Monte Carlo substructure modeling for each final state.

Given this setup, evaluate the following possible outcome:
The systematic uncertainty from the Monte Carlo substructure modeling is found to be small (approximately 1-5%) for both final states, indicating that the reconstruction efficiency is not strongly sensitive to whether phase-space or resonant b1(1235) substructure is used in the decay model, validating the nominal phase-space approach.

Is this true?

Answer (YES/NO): YES